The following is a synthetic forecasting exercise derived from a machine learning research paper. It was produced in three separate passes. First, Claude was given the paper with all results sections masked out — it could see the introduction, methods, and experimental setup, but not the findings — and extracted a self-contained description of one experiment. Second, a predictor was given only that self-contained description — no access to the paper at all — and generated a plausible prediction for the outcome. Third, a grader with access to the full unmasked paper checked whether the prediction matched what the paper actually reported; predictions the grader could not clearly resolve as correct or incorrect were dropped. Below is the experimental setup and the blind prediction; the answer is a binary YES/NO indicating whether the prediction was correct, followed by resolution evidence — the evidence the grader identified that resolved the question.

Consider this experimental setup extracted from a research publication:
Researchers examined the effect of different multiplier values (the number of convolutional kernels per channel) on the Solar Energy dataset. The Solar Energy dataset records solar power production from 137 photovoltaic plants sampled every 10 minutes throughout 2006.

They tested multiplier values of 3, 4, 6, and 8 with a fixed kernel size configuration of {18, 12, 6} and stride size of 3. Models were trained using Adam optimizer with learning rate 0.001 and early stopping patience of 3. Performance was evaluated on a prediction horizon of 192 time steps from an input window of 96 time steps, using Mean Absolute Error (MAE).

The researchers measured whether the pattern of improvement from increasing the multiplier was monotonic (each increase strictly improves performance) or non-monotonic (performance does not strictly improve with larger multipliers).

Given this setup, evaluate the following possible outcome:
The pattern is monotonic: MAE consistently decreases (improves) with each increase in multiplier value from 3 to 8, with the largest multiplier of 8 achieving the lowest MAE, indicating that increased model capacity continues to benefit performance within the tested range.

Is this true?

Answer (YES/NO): NO